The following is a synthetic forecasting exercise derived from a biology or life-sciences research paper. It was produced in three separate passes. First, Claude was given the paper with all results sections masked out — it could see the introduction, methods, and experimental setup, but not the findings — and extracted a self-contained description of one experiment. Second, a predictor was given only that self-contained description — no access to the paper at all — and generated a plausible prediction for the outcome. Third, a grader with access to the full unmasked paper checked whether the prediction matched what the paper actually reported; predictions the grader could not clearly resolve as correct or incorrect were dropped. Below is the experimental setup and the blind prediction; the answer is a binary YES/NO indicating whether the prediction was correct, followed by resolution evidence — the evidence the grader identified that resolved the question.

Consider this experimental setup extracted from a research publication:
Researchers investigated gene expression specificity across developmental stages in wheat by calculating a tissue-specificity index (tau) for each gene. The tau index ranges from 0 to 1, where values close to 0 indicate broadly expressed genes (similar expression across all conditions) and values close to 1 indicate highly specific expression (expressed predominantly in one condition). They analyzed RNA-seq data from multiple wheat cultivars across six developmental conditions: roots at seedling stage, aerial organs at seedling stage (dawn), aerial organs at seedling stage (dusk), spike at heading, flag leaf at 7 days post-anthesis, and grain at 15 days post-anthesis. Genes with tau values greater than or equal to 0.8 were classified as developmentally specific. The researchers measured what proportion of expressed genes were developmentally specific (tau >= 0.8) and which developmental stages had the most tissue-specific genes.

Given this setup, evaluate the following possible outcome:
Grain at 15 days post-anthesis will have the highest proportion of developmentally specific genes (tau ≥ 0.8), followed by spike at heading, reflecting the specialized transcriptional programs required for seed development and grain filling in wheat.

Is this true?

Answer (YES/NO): NO